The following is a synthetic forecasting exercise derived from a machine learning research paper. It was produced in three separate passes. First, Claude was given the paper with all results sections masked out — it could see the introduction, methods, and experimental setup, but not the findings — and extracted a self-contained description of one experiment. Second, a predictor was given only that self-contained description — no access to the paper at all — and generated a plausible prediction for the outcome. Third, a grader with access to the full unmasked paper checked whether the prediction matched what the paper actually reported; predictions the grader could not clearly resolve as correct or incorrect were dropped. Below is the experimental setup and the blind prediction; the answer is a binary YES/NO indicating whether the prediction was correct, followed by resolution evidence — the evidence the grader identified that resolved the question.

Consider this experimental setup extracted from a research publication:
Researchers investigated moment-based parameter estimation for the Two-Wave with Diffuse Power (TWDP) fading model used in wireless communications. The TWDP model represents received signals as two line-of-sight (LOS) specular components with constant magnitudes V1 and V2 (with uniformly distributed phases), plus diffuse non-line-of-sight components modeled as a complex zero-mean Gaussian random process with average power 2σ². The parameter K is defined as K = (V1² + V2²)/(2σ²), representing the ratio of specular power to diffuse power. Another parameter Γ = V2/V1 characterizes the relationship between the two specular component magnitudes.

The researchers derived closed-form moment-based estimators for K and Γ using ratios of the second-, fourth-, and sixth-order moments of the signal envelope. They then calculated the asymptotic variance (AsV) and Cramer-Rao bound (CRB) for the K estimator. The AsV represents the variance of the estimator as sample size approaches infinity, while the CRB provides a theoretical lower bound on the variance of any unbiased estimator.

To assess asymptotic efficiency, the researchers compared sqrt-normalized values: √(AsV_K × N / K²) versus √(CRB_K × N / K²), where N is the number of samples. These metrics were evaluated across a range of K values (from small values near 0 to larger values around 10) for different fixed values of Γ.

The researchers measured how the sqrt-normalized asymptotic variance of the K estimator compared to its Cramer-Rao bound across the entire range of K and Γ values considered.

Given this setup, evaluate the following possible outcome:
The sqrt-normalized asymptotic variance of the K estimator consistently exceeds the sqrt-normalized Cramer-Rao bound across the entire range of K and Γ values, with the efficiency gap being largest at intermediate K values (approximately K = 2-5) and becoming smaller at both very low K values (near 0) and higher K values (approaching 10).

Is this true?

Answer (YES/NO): NO